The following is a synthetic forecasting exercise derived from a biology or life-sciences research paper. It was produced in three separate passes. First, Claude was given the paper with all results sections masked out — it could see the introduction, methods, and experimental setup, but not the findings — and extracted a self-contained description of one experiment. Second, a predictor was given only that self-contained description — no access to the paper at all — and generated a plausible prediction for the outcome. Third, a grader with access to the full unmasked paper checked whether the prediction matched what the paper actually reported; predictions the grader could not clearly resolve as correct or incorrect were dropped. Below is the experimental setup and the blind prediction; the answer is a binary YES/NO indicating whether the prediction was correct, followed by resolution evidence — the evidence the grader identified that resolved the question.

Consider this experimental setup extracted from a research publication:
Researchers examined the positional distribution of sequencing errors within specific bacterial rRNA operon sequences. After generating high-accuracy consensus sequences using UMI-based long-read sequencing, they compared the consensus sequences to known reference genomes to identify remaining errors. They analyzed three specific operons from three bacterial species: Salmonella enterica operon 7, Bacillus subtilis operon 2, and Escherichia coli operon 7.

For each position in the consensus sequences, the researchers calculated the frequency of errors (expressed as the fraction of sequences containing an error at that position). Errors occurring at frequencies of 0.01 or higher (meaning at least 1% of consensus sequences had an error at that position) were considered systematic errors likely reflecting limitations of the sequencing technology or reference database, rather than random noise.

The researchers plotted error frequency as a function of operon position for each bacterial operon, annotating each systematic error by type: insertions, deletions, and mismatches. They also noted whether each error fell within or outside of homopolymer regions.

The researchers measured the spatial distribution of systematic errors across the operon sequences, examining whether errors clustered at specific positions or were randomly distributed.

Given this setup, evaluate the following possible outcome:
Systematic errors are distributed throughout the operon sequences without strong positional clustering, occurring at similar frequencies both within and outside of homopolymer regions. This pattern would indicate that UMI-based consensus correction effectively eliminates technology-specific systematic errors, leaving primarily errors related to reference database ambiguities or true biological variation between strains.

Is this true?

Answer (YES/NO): NO